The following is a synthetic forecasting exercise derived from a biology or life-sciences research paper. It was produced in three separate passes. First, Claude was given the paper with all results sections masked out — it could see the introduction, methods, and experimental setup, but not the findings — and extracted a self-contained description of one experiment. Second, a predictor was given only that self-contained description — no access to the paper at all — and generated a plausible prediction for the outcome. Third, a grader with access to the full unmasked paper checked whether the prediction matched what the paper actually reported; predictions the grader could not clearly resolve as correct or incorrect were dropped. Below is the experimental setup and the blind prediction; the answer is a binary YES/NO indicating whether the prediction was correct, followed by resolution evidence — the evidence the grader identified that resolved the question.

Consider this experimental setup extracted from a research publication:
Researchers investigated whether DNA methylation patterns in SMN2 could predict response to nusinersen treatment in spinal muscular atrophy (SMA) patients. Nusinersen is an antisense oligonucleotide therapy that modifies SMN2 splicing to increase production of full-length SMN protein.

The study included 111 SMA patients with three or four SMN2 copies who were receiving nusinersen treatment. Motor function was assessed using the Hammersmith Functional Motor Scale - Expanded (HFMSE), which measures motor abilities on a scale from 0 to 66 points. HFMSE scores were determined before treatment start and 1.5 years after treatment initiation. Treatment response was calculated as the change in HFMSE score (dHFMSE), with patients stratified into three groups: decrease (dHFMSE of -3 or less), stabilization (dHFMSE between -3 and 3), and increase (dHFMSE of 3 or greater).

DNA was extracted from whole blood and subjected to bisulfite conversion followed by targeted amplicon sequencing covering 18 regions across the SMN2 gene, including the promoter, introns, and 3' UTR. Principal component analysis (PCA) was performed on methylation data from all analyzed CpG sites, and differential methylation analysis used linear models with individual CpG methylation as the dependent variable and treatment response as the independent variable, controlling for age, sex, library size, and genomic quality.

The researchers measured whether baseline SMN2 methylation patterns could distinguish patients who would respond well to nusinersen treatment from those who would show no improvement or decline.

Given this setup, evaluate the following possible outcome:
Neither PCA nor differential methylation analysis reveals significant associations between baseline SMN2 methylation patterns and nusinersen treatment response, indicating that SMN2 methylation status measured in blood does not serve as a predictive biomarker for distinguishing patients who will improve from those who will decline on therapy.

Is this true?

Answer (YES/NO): YES